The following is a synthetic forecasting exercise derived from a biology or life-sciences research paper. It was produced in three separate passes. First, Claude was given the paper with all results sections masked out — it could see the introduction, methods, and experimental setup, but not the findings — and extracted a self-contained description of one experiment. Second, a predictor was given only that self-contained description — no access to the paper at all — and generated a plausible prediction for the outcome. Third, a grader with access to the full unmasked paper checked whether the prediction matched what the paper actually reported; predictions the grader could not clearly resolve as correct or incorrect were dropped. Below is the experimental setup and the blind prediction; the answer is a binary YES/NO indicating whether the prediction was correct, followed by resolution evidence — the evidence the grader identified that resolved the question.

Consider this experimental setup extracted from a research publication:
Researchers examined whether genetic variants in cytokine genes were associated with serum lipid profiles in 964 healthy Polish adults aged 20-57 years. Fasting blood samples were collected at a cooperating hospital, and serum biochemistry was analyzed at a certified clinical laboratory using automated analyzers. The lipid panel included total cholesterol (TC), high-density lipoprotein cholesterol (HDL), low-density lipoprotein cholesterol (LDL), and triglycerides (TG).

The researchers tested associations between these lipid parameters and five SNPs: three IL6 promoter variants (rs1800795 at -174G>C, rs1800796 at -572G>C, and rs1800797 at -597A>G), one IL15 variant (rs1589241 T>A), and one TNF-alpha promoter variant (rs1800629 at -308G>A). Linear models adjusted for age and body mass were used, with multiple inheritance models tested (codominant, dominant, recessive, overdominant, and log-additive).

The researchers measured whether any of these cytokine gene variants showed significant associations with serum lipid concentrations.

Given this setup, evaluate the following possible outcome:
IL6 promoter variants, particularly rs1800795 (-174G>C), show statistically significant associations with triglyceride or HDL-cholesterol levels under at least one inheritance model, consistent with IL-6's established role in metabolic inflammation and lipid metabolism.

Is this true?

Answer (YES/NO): NO